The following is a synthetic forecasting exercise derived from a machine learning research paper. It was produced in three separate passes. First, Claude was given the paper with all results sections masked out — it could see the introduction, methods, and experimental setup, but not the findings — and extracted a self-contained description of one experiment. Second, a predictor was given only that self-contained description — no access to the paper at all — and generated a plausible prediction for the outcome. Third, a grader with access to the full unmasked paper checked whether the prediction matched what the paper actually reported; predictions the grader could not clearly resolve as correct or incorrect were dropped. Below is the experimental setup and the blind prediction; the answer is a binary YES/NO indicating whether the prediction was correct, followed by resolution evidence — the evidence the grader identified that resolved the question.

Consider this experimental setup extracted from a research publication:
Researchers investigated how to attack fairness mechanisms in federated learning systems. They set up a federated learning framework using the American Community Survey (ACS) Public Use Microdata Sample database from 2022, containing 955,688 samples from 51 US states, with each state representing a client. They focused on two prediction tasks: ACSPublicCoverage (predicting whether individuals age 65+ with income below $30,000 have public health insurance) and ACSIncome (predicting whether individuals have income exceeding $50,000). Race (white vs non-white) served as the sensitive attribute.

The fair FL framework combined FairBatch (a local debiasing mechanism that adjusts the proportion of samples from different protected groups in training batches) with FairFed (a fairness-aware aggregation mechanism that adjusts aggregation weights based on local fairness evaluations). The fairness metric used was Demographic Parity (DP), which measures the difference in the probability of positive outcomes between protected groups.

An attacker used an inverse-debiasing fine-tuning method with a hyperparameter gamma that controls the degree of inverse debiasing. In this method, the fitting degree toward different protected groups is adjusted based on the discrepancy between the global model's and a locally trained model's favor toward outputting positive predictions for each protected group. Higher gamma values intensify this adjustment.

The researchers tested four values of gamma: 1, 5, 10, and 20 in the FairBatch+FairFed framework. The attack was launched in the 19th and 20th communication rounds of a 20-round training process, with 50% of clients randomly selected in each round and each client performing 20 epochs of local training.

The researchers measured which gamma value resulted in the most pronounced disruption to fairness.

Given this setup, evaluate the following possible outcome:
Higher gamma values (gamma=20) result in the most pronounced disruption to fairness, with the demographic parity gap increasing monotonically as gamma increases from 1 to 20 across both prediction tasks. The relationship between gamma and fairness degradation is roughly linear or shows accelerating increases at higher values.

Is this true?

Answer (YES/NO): NO